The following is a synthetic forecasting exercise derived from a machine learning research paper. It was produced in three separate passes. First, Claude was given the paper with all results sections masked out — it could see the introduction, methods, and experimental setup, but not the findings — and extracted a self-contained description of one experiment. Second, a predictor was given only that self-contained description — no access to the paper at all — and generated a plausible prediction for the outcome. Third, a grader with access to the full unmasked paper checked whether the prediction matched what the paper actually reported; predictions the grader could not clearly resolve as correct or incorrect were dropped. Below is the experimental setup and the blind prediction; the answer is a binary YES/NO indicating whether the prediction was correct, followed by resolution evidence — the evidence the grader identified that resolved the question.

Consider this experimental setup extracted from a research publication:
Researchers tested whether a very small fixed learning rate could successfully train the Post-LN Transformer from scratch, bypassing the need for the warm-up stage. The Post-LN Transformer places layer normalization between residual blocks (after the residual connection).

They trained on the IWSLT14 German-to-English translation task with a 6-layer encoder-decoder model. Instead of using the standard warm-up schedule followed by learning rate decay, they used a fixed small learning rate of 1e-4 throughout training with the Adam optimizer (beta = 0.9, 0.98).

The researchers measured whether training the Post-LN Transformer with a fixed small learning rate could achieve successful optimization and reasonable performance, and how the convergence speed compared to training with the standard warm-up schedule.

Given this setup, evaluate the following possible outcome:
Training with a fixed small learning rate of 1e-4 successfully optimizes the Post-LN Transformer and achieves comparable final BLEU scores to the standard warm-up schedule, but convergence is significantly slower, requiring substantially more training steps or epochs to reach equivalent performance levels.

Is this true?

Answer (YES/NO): NO